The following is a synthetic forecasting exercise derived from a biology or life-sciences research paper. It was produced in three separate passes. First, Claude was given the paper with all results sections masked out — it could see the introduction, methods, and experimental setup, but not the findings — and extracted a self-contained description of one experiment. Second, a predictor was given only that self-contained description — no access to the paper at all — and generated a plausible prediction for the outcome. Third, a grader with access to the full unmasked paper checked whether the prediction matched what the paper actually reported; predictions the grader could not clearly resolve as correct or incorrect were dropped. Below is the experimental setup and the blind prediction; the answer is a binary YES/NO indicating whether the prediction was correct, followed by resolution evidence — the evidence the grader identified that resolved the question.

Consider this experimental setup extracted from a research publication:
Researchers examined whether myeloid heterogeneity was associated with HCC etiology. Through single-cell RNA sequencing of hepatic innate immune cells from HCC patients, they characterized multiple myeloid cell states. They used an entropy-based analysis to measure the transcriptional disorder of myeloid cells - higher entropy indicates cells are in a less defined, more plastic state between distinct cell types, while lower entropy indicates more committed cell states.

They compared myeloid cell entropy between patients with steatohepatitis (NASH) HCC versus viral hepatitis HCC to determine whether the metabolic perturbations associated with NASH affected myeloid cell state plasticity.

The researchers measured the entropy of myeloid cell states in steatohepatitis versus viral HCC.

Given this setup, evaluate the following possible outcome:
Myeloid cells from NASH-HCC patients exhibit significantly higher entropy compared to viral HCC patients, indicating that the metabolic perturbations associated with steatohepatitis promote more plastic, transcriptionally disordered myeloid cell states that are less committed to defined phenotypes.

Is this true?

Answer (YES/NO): YES